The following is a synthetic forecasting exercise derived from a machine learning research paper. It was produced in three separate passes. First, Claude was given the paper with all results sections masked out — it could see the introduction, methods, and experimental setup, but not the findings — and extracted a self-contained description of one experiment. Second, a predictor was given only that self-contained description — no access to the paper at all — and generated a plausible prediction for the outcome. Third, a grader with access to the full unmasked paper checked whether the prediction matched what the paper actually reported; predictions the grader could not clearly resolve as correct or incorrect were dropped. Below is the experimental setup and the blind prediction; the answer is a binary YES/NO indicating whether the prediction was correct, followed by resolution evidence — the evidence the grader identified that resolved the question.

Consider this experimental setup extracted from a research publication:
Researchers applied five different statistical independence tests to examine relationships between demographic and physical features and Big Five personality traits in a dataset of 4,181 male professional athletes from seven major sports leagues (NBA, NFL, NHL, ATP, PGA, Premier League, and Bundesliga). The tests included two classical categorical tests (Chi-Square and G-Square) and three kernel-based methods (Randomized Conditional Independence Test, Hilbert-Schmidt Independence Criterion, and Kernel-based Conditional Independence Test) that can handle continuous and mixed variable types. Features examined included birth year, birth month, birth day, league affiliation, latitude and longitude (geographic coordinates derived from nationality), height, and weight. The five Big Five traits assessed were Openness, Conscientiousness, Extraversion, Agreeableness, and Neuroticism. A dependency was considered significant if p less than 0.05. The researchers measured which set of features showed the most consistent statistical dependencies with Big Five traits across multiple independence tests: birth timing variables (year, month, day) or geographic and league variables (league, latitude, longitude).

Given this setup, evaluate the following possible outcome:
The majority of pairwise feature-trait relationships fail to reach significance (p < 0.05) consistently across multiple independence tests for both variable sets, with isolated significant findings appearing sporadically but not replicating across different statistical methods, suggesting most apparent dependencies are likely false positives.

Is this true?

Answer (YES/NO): NO